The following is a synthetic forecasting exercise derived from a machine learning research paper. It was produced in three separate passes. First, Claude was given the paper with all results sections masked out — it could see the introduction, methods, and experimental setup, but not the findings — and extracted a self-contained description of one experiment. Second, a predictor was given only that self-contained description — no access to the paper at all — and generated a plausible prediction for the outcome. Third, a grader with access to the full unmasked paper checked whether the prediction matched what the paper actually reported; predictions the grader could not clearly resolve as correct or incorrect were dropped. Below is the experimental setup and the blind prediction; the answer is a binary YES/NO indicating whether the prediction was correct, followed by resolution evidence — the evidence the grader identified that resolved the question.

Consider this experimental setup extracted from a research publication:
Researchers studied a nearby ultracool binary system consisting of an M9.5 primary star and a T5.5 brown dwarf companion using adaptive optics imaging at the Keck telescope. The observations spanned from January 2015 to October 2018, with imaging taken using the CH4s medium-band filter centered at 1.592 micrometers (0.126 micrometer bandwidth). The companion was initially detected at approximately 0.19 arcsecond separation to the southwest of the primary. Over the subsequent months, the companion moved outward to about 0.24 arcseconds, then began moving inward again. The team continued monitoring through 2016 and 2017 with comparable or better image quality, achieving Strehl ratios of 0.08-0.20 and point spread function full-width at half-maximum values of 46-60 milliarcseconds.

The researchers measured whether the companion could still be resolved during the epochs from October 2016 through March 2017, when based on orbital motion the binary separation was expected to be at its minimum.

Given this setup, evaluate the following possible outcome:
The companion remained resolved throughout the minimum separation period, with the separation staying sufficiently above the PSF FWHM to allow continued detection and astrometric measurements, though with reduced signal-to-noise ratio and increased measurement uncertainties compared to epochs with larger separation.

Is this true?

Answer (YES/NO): NO